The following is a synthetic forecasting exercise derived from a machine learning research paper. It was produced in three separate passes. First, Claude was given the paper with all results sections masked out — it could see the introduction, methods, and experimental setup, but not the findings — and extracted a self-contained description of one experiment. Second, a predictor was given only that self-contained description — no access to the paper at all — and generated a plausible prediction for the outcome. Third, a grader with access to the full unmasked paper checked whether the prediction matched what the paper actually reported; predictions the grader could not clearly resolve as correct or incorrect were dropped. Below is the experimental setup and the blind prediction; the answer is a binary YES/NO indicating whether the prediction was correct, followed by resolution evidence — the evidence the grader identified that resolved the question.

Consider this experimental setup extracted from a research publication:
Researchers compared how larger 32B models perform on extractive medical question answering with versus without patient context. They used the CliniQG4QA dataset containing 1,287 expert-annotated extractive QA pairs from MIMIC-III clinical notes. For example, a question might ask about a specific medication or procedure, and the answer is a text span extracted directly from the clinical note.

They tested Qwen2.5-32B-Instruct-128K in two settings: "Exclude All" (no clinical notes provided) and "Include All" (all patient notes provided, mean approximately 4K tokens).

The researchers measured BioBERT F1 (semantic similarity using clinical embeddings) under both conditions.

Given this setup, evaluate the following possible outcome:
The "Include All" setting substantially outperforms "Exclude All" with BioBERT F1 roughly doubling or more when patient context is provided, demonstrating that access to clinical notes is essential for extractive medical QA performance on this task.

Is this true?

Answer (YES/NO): YES